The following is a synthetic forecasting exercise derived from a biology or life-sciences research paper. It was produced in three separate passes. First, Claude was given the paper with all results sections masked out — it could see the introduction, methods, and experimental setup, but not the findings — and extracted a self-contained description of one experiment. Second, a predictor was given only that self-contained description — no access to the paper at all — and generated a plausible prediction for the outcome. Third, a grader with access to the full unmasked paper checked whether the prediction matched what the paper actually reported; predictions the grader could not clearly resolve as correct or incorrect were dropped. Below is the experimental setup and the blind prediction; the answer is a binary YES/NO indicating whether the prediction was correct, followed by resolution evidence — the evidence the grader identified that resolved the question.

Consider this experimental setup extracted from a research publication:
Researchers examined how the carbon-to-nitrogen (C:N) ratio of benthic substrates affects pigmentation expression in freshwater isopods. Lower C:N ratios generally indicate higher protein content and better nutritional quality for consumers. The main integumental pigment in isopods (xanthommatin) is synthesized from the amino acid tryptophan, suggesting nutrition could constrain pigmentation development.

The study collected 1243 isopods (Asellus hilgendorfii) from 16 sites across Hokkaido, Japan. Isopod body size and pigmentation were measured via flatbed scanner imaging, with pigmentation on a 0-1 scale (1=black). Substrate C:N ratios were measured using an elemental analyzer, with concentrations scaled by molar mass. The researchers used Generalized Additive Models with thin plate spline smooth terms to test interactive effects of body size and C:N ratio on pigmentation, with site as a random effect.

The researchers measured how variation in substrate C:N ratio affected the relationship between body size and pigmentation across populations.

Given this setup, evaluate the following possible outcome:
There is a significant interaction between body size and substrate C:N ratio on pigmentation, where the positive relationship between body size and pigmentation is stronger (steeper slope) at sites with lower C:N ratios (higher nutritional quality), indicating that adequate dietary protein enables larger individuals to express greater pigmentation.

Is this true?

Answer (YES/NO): NO